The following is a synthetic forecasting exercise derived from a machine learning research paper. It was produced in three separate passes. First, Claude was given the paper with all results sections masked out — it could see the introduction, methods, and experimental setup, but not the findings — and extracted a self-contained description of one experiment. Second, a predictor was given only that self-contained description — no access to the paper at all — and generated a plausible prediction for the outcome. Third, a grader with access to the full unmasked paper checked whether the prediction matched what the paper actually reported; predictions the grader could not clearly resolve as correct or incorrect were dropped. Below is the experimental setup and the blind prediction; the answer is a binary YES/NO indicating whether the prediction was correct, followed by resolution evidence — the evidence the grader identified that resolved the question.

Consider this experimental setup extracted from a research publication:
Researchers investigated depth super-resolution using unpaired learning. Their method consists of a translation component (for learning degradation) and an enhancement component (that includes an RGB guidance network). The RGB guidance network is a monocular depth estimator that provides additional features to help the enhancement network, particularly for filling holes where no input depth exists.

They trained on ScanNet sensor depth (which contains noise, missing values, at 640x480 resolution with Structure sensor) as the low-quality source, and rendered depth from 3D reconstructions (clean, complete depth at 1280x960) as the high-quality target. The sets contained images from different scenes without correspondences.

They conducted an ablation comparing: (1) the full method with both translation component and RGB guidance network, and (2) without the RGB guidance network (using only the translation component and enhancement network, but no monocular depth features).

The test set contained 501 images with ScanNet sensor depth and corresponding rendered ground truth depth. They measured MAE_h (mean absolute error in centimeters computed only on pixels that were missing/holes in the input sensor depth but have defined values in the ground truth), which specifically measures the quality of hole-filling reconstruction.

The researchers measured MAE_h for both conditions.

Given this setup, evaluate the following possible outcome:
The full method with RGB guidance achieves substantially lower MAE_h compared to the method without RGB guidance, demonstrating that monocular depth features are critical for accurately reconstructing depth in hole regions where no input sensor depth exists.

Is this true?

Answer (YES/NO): YES